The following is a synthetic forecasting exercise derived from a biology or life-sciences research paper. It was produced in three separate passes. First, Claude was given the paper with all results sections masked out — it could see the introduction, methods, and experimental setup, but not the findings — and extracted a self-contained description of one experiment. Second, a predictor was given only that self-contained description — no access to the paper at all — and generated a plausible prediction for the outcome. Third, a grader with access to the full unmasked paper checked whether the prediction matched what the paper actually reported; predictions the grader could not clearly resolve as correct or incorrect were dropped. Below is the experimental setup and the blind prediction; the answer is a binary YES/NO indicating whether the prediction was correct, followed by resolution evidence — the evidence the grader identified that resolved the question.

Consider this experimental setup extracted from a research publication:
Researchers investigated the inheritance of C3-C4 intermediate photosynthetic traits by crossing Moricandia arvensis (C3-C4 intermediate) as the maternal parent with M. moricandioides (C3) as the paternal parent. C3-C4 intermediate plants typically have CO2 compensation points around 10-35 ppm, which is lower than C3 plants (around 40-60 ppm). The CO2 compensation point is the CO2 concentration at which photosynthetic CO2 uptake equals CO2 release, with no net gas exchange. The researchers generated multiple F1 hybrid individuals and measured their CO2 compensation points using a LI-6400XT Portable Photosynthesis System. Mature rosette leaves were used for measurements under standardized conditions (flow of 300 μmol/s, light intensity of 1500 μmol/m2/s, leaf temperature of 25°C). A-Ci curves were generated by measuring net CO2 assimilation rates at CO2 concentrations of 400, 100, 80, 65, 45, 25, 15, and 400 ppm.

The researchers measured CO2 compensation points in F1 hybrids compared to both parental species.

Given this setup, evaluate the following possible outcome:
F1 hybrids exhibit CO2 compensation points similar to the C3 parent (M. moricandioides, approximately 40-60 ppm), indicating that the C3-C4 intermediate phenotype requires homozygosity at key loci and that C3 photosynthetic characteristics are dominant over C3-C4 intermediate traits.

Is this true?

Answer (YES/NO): NO